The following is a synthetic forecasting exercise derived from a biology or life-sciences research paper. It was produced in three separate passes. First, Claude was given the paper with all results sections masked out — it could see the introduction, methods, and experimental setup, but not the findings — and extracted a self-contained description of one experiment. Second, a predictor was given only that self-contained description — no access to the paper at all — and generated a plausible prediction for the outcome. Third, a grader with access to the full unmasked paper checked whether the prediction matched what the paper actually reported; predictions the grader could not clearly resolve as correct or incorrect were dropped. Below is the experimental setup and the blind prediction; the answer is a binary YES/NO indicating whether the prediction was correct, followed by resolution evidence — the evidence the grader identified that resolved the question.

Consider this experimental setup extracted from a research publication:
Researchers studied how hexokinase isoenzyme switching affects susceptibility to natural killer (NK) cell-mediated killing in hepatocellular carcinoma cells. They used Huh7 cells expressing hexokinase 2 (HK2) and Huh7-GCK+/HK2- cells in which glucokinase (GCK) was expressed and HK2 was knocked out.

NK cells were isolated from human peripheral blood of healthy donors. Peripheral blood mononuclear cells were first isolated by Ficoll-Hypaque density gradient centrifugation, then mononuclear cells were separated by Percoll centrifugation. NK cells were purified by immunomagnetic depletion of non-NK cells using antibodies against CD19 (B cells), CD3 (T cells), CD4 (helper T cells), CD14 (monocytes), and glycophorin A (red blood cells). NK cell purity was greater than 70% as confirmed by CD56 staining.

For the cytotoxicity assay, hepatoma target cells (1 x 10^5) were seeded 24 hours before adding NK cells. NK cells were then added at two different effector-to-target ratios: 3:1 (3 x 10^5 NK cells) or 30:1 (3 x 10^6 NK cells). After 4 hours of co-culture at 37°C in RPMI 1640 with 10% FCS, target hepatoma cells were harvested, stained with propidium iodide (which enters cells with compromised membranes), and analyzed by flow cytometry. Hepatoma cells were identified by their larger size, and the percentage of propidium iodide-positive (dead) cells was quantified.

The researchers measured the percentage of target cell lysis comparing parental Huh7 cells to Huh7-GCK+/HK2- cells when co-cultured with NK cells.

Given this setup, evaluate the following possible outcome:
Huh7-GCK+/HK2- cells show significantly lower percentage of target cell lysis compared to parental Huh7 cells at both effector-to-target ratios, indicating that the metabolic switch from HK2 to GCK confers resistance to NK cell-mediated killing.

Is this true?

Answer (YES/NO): NO